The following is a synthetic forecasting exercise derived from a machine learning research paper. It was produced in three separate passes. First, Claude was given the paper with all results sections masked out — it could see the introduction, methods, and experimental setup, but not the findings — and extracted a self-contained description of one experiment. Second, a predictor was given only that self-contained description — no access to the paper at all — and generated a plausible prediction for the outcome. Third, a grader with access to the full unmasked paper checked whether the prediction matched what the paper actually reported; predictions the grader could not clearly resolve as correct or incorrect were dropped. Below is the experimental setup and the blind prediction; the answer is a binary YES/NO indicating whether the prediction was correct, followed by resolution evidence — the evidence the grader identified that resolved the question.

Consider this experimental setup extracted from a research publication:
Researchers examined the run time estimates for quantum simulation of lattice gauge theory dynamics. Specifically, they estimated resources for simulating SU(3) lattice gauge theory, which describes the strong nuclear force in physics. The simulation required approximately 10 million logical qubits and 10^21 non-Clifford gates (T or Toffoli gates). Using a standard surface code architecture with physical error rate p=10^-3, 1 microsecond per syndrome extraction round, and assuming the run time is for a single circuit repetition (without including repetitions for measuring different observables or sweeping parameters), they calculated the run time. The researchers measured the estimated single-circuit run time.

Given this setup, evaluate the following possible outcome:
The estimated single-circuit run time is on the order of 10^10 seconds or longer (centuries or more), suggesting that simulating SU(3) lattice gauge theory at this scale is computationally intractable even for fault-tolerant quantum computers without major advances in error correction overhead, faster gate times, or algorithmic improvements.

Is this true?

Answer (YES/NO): YES